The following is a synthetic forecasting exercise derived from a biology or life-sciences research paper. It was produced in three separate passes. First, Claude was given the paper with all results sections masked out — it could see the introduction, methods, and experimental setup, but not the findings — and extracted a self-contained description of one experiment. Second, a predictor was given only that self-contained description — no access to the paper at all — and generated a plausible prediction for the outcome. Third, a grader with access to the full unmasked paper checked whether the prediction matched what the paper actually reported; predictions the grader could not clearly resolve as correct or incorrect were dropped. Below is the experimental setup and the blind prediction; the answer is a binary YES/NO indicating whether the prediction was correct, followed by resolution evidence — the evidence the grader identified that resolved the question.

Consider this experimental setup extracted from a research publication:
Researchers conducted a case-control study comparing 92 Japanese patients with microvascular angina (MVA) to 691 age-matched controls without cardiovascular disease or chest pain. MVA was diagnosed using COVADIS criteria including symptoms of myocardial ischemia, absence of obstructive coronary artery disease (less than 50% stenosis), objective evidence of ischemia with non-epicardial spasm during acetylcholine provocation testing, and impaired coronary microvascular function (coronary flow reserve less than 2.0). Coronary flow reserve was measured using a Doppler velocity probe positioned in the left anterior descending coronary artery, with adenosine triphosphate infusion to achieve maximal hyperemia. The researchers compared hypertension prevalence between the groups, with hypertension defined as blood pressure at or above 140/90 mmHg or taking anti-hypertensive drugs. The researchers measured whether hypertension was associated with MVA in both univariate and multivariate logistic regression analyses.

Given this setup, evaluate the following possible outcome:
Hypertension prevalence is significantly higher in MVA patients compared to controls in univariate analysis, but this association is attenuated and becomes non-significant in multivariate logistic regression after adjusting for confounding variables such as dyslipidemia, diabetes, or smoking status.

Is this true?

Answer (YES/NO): YES